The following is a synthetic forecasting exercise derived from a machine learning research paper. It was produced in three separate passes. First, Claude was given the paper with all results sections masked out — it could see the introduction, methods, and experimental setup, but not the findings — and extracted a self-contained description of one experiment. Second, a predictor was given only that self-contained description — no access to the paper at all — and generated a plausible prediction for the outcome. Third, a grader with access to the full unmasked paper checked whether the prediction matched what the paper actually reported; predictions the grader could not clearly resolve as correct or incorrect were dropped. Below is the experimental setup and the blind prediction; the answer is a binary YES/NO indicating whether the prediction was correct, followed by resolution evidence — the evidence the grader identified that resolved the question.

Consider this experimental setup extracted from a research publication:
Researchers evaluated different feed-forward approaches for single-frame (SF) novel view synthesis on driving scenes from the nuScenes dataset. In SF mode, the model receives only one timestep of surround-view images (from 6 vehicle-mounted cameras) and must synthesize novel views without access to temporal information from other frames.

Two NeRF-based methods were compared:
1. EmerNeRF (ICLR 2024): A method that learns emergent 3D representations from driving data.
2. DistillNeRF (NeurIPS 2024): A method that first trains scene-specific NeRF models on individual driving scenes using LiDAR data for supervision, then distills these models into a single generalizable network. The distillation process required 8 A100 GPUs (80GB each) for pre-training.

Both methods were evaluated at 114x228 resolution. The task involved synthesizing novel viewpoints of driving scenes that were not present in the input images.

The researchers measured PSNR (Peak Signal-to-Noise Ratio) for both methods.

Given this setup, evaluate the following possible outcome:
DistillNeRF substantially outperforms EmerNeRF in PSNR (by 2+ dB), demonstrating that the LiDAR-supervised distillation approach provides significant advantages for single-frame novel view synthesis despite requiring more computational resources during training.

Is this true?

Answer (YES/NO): NO